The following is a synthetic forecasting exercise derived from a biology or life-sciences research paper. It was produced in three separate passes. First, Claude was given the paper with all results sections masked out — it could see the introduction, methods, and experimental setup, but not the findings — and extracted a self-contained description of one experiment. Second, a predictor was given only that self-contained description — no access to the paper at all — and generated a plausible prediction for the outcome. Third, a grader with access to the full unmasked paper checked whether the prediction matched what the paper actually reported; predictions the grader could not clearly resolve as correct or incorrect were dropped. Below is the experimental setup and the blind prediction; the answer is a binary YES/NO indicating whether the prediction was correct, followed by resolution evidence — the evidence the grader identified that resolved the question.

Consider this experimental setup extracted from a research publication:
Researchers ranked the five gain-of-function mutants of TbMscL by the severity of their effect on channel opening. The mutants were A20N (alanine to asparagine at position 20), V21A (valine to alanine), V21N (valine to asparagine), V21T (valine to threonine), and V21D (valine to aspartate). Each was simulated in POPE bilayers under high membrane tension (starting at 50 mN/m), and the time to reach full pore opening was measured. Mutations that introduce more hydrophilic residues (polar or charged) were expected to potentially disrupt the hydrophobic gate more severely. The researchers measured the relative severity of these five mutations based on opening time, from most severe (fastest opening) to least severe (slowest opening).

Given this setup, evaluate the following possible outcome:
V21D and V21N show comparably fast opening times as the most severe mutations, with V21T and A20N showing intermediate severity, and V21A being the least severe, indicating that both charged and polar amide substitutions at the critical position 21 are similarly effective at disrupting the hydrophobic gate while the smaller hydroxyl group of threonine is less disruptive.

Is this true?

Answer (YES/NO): NO